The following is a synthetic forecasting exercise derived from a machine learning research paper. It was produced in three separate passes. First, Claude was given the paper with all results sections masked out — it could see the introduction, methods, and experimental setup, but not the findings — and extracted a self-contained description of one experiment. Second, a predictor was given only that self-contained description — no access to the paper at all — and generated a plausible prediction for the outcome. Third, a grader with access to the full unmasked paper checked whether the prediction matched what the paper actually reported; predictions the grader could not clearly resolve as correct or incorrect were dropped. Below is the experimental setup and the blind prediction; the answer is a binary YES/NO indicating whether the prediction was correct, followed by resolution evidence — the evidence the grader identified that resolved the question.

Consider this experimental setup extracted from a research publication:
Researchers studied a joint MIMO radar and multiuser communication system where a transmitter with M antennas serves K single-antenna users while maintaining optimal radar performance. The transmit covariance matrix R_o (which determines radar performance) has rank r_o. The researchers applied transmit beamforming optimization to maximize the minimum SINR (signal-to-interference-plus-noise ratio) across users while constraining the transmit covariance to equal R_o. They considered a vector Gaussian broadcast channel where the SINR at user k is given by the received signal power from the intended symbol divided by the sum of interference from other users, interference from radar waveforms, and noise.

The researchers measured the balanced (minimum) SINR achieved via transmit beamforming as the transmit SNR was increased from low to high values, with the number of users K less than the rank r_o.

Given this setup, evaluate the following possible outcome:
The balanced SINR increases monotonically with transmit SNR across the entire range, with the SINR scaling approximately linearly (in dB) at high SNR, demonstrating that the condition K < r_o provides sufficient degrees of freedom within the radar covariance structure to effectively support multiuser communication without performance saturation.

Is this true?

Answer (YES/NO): NO